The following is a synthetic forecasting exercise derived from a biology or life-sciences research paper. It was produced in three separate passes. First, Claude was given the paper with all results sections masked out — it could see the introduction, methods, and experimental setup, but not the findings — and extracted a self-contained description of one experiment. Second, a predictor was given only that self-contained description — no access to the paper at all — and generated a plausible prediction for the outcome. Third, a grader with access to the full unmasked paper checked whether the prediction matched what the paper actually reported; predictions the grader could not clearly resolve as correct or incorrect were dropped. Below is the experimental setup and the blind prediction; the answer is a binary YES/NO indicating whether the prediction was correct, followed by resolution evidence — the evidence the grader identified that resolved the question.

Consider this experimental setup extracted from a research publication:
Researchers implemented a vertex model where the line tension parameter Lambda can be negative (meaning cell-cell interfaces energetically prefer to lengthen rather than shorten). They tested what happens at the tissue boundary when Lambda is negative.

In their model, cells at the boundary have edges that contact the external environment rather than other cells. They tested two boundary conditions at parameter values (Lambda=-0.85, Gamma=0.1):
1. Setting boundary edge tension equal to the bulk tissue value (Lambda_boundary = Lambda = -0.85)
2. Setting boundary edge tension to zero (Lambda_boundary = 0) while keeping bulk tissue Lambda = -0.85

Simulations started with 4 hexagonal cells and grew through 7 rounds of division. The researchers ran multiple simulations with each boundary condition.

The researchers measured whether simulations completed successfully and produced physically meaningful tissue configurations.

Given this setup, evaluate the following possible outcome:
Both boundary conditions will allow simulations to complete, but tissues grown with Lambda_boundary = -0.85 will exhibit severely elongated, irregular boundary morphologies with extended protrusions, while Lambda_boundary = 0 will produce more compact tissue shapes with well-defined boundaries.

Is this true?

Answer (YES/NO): NO